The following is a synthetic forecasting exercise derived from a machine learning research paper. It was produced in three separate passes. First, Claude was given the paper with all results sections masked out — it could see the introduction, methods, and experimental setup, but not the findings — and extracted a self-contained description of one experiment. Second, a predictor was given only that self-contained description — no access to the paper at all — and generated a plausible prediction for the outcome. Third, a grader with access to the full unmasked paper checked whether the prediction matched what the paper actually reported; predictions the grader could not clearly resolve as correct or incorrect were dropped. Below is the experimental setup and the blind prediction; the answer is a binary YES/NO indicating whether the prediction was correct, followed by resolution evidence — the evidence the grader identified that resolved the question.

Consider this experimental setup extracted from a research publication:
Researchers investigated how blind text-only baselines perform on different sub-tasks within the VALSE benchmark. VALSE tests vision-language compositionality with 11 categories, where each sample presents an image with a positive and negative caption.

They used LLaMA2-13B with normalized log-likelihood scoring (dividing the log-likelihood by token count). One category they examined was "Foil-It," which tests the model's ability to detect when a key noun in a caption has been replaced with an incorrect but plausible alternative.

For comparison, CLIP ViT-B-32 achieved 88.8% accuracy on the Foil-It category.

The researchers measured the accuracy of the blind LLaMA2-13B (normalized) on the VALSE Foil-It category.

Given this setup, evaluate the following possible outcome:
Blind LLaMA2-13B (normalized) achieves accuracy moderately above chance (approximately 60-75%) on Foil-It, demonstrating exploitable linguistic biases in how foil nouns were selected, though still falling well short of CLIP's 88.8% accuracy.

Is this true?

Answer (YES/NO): NO